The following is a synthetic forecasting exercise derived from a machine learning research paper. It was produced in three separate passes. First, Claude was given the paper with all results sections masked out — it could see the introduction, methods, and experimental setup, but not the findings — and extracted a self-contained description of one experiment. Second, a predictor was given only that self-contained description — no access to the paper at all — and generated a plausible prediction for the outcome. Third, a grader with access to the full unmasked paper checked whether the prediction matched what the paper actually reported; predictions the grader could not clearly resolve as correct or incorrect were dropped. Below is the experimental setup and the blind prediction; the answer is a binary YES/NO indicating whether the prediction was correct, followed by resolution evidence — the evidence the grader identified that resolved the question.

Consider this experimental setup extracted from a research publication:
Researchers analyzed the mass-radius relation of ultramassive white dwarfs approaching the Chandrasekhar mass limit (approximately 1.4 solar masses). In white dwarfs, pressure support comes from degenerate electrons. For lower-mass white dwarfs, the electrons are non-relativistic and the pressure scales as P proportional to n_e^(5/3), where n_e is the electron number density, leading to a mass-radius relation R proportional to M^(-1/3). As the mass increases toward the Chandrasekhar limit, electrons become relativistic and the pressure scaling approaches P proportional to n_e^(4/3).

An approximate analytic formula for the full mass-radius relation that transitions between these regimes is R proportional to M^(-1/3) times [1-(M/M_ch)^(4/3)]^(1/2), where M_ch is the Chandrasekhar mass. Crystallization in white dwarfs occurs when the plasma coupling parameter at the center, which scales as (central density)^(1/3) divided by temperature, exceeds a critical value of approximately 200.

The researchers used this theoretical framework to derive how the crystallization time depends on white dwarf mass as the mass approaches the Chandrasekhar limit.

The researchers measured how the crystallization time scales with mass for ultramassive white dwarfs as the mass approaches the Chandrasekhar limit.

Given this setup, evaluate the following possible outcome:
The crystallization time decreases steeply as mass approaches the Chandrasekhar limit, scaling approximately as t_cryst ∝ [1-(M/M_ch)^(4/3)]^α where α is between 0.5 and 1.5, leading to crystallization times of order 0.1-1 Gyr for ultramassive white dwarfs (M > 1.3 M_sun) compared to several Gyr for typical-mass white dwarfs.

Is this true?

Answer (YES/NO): NO